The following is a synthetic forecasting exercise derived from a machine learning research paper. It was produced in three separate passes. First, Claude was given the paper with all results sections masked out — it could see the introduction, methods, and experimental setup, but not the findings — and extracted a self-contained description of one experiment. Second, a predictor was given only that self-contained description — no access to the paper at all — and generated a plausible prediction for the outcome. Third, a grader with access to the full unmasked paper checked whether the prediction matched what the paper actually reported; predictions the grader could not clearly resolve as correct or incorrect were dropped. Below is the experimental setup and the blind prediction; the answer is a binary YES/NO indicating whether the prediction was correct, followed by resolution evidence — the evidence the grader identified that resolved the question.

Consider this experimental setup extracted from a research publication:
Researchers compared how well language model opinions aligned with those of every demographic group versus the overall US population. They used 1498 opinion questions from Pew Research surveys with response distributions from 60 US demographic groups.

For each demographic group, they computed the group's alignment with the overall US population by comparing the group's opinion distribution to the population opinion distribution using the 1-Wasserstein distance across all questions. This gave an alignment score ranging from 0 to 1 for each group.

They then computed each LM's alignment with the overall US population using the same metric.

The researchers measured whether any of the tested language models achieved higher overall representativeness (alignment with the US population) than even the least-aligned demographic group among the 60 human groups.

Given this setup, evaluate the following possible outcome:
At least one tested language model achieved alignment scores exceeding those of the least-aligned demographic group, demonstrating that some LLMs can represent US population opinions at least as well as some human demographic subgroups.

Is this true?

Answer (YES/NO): NO